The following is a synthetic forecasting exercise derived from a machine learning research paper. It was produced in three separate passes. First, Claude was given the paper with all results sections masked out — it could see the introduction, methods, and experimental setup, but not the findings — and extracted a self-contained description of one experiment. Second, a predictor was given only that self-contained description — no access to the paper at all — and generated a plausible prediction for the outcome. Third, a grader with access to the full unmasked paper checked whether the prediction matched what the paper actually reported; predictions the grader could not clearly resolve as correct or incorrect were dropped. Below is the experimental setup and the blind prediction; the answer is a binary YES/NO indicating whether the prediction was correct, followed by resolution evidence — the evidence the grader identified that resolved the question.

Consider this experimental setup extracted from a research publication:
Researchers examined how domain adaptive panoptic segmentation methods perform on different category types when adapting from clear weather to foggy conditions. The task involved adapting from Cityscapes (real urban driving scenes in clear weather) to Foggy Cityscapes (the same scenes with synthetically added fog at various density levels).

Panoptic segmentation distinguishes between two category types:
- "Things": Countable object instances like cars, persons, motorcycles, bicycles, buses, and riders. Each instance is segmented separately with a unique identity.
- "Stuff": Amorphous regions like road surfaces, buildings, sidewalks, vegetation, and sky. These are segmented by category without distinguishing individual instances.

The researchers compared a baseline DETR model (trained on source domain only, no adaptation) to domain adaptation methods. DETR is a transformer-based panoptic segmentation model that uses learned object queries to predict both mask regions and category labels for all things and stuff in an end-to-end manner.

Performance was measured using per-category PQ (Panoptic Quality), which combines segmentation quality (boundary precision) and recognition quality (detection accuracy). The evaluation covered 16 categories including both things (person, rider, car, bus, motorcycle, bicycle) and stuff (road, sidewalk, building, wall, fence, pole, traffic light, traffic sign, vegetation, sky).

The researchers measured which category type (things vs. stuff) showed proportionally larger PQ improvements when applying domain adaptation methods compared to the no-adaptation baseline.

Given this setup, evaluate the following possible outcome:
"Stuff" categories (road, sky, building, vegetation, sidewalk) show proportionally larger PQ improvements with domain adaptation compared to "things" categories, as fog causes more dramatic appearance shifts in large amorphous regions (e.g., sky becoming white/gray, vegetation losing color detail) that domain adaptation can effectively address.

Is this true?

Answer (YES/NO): NO